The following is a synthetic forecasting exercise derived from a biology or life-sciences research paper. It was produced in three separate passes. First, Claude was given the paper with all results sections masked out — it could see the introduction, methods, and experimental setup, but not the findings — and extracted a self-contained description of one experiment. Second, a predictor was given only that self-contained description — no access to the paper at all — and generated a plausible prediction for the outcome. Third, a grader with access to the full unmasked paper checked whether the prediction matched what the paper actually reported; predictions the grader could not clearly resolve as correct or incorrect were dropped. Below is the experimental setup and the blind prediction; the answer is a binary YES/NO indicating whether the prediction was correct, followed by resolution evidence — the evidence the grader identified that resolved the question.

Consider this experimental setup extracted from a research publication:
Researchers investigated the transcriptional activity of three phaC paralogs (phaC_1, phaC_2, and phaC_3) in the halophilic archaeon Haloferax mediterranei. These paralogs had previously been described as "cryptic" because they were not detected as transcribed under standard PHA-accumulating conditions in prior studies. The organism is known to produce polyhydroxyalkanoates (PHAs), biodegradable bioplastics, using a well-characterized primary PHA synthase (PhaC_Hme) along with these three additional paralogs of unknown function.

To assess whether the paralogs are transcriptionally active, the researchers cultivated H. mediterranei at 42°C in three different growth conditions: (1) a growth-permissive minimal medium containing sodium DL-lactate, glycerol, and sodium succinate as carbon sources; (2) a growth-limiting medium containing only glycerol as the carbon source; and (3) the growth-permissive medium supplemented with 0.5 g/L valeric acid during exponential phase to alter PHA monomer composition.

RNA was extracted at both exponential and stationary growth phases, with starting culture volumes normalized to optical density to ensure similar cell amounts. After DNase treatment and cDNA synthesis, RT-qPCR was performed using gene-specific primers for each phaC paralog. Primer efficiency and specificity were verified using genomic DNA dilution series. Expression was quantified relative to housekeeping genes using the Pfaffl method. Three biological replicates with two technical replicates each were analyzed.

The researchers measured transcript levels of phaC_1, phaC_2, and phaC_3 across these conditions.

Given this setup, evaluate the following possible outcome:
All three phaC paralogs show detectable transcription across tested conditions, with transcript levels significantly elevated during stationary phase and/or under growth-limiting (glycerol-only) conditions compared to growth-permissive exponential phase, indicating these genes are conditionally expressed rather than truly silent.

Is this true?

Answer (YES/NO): YES